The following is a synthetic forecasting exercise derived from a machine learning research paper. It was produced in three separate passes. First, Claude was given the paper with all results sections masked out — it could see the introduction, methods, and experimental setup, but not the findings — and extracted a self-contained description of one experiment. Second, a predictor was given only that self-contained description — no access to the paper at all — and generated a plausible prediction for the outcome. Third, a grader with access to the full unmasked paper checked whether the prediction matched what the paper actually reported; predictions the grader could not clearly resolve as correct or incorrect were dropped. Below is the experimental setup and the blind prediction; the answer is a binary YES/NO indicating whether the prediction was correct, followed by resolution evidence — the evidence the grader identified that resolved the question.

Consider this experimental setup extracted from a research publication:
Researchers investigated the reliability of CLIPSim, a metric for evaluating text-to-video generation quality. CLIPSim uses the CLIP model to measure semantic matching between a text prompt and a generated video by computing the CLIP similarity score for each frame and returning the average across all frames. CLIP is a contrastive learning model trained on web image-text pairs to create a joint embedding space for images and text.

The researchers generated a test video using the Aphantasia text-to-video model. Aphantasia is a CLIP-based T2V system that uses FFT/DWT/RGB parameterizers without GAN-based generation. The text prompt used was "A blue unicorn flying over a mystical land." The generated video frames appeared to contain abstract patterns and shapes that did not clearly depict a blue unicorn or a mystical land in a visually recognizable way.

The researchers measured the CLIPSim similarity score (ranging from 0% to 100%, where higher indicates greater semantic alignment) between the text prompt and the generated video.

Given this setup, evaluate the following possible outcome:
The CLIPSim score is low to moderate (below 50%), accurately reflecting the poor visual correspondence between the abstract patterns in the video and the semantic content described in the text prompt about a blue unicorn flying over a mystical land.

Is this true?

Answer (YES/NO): NO